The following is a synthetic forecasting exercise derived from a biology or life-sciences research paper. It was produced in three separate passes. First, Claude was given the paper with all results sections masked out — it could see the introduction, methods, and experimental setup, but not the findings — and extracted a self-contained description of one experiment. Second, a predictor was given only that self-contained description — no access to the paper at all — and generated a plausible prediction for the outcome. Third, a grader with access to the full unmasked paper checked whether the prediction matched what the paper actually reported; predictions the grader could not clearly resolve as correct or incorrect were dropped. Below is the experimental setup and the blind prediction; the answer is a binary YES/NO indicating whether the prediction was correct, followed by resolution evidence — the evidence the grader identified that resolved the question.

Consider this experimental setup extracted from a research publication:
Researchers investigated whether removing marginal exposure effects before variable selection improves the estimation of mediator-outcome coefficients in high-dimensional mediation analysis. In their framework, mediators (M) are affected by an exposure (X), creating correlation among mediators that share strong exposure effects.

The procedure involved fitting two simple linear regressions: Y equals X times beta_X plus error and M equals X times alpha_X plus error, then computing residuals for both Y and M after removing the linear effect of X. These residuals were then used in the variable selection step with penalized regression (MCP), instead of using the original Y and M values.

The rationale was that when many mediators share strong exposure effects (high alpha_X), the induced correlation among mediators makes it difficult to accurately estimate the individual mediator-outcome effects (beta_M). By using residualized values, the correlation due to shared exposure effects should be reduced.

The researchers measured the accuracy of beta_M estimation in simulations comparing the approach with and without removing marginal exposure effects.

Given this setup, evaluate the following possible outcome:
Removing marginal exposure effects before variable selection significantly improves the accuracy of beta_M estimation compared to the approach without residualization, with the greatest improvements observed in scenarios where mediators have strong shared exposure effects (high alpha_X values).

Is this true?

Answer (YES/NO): YES